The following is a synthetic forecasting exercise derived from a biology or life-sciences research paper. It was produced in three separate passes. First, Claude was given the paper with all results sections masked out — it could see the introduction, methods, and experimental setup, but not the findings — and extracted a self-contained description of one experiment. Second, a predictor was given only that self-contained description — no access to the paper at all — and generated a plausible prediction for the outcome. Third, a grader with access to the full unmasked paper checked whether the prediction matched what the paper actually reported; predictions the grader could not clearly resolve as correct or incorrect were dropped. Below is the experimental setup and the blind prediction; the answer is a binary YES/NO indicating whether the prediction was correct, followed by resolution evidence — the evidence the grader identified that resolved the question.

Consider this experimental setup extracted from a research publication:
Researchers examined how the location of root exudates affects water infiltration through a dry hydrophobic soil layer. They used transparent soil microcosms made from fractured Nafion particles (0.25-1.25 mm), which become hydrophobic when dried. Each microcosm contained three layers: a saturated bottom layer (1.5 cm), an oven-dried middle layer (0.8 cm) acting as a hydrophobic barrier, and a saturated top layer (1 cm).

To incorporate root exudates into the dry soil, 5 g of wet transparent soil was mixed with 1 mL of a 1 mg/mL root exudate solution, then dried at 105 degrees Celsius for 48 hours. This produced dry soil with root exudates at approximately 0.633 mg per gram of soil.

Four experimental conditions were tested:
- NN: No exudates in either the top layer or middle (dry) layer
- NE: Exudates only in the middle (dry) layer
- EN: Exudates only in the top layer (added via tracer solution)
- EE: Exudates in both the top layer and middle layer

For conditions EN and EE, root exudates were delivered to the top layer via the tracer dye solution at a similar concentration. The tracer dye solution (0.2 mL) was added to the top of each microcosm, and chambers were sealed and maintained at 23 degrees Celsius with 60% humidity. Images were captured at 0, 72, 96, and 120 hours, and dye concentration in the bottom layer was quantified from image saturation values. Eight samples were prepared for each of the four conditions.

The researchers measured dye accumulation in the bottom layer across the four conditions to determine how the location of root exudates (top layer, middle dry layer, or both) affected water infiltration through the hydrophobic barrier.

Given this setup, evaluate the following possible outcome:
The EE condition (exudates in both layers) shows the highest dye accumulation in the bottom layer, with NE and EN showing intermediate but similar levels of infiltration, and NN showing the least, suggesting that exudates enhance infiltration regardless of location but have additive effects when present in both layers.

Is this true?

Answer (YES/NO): NO